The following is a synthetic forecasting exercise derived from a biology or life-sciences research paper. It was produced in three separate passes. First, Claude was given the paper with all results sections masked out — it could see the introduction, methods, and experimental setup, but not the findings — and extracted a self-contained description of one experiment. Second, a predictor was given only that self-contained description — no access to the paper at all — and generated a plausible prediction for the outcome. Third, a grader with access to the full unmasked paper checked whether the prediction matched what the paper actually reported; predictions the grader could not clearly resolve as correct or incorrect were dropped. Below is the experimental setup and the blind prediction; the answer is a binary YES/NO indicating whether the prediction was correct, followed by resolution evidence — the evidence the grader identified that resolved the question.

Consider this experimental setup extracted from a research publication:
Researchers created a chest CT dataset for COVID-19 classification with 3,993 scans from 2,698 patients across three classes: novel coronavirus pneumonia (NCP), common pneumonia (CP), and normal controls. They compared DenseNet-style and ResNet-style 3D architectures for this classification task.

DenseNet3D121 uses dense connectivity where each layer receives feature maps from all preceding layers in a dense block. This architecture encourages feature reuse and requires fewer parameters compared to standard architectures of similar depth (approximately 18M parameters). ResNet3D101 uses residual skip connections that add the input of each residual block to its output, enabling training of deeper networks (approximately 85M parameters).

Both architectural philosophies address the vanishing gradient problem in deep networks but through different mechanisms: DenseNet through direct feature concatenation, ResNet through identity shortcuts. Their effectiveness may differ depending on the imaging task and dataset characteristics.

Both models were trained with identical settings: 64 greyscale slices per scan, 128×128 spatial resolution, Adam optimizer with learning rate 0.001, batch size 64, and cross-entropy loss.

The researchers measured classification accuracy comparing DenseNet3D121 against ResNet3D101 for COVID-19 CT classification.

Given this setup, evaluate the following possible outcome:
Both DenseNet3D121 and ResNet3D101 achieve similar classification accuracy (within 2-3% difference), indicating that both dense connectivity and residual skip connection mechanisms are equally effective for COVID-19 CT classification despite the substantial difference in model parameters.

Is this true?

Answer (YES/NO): NO